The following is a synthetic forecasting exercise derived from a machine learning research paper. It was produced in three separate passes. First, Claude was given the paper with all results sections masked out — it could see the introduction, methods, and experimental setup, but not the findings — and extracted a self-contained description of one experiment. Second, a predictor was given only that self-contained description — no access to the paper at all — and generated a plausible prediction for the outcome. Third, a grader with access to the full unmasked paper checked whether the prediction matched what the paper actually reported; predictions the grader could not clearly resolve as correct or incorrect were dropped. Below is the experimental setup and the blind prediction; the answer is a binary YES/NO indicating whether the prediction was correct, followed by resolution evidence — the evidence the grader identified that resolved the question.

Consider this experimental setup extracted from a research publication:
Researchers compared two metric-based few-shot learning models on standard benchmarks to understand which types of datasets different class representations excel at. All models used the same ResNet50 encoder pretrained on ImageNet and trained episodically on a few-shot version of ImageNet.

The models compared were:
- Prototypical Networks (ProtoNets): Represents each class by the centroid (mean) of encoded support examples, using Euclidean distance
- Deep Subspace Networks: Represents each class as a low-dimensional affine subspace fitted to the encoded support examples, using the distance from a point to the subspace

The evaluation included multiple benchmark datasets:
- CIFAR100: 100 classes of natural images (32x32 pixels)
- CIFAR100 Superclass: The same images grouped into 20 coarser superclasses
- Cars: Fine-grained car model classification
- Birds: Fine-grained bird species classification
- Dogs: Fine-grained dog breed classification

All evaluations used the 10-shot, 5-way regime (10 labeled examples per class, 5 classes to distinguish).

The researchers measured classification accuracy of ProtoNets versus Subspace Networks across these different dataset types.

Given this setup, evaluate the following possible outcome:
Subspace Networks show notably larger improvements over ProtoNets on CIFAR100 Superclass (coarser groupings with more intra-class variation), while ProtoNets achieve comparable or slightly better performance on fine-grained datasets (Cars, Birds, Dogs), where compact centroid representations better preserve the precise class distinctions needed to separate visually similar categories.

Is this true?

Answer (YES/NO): NO